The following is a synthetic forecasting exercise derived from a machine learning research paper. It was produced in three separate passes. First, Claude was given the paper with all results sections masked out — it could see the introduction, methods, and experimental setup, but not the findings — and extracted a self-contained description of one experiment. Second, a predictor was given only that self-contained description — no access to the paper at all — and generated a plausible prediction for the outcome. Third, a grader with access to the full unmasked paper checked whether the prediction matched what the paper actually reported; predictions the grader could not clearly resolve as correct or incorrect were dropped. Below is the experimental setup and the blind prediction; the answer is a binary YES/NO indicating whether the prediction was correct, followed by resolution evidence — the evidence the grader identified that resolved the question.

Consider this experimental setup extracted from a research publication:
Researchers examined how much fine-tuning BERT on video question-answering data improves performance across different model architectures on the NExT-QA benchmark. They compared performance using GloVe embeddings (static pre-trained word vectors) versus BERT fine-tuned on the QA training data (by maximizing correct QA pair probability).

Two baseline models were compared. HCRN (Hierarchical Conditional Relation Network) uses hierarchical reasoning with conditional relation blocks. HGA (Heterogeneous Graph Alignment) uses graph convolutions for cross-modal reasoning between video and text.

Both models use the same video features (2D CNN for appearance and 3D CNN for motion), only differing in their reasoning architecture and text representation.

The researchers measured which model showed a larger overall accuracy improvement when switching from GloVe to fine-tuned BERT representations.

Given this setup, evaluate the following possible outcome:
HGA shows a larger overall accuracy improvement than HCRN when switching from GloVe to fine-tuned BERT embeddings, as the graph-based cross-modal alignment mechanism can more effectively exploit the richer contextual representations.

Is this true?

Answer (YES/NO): YES